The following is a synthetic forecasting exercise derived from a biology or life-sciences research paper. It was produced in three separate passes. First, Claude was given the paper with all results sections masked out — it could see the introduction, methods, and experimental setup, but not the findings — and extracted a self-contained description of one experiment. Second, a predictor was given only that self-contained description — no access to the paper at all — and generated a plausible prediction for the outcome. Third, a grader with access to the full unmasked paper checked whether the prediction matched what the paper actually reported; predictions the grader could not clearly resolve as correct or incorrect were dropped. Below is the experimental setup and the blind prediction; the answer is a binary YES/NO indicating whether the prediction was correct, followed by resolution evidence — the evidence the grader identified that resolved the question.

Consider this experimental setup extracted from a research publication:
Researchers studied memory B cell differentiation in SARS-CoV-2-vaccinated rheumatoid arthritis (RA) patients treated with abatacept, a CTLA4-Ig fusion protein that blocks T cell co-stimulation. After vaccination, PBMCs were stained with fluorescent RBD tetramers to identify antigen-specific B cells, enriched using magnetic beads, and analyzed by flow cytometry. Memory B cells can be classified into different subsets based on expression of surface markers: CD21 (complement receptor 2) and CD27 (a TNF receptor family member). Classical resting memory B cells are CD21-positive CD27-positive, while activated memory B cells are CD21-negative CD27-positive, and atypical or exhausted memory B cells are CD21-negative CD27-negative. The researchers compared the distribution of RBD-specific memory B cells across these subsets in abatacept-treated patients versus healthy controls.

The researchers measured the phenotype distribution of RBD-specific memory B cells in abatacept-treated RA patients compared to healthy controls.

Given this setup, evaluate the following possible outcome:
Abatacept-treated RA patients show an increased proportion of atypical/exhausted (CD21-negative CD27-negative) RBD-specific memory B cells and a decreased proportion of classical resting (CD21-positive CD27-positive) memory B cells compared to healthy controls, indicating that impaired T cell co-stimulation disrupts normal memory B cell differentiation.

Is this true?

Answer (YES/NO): NO